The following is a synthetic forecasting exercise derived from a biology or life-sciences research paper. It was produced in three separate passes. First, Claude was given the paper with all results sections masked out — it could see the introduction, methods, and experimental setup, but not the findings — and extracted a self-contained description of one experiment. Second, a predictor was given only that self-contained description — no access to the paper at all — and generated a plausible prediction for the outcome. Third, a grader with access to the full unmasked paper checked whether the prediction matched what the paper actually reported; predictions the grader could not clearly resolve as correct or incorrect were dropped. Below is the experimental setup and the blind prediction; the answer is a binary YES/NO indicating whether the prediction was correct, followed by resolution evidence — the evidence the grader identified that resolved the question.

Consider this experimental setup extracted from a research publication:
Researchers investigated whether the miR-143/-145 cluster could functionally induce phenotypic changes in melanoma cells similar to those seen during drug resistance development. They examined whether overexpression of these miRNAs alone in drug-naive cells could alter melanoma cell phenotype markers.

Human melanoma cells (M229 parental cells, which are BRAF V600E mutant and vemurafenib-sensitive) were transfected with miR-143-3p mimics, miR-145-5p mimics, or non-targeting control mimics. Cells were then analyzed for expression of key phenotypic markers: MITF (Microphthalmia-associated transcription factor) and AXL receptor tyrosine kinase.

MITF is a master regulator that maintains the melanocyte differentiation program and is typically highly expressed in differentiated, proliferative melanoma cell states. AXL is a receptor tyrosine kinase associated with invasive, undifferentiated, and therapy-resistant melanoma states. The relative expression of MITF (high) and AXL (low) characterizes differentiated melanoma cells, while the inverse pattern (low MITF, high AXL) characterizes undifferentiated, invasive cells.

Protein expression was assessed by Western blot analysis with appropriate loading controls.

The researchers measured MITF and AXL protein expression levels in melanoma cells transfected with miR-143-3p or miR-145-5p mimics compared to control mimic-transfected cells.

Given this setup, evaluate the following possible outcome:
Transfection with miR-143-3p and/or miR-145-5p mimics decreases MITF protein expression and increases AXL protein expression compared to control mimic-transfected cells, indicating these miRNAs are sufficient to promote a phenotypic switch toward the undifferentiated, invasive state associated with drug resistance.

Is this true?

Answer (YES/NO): YES